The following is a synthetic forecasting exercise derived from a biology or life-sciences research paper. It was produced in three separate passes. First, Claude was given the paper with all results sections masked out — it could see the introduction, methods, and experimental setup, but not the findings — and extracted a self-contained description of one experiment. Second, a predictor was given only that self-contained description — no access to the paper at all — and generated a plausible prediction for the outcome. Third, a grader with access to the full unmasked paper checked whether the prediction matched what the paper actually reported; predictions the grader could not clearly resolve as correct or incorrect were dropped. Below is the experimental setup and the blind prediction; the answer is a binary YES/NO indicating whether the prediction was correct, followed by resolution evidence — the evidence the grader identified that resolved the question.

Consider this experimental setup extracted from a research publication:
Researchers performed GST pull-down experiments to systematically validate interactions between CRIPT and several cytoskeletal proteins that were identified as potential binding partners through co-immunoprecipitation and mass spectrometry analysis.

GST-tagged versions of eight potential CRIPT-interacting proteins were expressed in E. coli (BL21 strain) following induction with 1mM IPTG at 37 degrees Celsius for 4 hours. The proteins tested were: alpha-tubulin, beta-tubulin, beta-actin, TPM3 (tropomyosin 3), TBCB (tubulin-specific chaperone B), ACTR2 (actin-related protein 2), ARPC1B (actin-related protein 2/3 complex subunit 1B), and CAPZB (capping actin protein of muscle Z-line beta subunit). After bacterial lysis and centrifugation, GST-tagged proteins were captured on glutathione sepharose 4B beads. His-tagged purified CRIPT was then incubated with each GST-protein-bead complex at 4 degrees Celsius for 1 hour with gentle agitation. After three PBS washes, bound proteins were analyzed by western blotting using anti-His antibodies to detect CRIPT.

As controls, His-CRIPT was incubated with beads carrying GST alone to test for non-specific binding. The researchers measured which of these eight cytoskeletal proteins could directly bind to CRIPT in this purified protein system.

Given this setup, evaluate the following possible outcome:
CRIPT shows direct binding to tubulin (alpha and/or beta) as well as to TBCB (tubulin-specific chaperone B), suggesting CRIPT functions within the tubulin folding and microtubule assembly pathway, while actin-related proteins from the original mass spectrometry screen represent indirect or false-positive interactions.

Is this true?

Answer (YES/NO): NO